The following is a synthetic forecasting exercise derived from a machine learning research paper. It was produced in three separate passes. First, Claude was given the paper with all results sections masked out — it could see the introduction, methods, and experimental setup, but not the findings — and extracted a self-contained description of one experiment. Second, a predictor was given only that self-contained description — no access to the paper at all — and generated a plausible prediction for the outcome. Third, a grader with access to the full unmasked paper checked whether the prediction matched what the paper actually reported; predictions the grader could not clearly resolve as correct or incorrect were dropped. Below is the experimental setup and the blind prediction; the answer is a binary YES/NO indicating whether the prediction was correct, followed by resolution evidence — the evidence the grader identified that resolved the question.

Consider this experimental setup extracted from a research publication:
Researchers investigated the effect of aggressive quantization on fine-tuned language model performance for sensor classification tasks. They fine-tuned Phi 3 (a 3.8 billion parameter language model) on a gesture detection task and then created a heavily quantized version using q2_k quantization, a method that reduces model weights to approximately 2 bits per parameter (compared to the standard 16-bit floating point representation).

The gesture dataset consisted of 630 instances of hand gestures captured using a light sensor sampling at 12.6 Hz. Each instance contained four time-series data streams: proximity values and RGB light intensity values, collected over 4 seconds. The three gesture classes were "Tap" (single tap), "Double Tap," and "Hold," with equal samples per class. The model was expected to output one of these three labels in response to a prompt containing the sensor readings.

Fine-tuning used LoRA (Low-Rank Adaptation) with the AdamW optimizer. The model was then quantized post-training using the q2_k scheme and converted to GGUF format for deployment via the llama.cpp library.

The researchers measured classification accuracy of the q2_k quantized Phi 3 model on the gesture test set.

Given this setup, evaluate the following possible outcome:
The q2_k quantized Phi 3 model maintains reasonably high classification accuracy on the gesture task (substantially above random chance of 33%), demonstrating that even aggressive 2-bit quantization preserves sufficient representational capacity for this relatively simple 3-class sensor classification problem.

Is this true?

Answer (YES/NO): NO